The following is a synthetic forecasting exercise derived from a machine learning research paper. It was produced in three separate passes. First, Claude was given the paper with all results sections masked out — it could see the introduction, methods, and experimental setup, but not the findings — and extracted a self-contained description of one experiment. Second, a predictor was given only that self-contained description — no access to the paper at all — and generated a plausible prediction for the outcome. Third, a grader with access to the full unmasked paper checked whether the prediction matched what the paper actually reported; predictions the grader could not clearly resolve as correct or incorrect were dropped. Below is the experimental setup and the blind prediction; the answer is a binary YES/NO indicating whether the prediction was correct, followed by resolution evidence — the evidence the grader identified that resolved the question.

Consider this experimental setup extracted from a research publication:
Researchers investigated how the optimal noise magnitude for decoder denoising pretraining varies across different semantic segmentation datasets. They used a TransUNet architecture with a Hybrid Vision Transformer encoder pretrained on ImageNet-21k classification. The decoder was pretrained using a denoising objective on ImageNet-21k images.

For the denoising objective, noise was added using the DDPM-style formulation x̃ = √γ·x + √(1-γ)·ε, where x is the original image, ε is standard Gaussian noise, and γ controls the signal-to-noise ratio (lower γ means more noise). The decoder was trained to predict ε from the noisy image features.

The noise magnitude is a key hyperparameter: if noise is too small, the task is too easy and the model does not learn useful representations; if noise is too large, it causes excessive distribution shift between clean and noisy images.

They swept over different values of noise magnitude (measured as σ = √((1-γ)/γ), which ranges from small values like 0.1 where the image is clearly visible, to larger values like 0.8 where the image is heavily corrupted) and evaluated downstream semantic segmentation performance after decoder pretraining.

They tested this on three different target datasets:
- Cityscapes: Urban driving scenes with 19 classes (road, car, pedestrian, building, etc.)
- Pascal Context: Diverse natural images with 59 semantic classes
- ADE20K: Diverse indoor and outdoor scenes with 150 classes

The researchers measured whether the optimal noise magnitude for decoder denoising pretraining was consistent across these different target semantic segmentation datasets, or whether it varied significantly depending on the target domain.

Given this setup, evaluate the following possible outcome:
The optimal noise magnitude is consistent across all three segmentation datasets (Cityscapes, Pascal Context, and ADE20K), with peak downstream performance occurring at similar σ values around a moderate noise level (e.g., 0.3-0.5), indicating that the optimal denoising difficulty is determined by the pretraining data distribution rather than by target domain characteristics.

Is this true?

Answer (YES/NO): NO